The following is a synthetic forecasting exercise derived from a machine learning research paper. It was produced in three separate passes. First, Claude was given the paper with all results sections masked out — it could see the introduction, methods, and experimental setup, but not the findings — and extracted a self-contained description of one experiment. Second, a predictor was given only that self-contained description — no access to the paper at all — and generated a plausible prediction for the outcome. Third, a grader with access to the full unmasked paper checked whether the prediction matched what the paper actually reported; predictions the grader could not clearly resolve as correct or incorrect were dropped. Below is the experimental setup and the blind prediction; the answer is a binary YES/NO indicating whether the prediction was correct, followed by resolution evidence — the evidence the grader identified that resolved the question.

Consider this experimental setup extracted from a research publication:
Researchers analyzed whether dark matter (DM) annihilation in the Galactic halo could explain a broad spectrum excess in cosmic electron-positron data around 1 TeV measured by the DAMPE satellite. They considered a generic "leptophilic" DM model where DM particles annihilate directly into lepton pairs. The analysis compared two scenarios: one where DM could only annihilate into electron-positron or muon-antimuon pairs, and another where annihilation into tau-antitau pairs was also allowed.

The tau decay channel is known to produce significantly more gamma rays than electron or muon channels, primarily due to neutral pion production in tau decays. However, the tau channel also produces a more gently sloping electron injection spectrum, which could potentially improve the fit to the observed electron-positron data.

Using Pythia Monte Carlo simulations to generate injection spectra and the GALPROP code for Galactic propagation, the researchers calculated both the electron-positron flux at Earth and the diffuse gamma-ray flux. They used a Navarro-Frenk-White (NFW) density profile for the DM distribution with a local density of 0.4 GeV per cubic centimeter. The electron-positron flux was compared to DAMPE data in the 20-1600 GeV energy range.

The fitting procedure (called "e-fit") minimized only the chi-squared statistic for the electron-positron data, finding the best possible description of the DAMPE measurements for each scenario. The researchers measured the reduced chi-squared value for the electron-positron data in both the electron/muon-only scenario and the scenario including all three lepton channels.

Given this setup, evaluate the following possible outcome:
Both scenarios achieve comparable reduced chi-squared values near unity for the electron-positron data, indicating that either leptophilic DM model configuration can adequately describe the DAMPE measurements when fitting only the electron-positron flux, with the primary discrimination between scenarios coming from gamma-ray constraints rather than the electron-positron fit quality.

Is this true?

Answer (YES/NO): NO